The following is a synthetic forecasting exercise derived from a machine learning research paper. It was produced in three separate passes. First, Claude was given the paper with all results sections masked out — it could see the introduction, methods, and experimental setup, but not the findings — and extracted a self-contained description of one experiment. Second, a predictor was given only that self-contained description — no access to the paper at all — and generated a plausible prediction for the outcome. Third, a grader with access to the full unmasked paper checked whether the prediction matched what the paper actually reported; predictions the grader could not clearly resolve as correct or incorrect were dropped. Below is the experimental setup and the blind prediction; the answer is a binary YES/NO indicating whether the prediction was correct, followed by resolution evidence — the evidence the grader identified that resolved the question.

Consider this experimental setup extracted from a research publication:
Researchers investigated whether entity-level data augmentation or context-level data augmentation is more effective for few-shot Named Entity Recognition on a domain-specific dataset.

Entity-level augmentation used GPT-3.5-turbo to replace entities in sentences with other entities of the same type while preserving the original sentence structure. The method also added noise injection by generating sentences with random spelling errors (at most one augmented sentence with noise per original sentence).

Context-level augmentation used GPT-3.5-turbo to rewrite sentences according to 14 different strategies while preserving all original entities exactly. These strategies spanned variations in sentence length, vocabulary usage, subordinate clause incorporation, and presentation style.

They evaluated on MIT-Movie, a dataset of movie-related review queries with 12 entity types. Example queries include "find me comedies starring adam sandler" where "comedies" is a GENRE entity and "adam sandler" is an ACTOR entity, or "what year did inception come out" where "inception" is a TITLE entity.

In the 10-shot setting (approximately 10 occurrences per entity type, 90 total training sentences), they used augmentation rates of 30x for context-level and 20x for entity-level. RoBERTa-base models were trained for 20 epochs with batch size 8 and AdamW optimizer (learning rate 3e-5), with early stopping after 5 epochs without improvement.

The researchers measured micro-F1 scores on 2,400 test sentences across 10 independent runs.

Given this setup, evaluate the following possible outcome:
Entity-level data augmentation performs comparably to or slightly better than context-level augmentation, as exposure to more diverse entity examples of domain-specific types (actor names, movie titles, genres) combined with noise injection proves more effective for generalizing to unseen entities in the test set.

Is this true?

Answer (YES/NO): NO